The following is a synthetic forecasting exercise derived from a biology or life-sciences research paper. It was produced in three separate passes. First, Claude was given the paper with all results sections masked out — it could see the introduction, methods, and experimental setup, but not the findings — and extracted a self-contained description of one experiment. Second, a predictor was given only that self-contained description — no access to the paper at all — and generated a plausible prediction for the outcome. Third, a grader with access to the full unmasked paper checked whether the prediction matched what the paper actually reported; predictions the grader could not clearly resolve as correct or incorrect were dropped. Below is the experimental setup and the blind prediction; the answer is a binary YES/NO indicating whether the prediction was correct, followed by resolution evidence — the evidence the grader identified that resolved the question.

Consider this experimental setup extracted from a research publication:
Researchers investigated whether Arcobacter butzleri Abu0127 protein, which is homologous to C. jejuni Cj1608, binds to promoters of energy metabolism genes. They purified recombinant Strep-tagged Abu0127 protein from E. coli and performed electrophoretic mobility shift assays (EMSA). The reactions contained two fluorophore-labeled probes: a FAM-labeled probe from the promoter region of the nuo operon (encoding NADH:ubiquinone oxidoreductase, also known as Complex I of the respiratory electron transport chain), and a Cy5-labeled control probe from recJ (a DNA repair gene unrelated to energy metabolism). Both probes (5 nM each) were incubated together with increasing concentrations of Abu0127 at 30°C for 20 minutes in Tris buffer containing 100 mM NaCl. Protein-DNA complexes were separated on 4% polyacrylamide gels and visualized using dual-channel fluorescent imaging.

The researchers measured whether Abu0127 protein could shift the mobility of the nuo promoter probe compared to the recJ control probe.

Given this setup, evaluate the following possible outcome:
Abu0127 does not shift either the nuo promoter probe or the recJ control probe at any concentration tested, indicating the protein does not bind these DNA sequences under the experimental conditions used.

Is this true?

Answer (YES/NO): NO